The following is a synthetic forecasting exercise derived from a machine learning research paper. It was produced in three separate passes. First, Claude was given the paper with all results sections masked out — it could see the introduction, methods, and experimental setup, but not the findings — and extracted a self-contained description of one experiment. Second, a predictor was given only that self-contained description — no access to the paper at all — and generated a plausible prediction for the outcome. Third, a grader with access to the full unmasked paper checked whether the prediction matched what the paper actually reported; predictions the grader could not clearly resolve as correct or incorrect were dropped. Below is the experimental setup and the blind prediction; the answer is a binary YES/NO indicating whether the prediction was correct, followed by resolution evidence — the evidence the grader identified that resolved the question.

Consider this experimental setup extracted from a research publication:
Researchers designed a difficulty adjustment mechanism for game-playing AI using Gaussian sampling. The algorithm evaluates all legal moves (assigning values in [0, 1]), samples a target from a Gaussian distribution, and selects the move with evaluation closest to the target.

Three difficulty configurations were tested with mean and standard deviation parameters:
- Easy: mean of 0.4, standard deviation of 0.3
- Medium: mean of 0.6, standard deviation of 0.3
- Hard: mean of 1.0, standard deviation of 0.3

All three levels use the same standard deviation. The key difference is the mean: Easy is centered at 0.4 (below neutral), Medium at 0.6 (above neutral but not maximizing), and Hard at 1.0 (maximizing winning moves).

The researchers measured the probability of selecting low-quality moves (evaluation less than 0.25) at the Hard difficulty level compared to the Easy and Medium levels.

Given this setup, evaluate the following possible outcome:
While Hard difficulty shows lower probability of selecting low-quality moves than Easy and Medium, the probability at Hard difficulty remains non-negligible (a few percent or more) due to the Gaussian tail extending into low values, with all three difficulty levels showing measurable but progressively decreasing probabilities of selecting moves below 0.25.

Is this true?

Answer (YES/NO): NO